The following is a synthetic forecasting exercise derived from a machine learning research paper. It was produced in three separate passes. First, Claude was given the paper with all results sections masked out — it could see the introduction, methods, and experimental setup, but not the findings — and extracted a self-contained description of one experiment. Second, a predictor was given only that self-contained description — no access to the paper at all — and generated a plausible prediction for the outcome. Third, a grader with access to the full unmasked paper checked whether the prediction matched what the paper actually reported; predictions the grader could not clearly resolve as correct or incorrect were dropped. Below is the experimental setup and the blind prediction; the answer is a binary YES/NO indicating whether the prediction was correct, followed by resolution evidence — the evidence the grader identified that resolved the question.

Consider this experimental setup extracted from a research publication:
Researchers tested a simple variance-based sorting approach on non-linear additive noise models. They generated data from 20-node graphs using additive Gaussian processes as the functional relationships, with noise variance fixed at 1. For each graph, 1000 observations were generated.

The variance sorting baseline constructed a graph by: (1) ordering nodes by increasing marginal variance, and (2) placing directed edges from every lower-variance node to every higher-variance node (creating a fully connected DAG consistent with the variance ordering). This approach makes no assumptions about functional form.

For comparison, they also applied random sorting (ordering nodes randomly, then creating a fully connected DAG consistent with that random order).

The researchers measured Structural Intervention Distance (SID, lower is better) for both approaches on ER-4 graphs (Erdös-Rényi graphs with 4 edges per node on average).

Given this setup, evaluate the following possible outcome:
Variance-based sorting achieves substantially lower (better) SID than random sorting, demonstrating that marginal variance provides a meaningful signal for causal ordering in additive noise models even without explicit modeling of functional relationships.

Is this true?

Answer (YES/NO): YES